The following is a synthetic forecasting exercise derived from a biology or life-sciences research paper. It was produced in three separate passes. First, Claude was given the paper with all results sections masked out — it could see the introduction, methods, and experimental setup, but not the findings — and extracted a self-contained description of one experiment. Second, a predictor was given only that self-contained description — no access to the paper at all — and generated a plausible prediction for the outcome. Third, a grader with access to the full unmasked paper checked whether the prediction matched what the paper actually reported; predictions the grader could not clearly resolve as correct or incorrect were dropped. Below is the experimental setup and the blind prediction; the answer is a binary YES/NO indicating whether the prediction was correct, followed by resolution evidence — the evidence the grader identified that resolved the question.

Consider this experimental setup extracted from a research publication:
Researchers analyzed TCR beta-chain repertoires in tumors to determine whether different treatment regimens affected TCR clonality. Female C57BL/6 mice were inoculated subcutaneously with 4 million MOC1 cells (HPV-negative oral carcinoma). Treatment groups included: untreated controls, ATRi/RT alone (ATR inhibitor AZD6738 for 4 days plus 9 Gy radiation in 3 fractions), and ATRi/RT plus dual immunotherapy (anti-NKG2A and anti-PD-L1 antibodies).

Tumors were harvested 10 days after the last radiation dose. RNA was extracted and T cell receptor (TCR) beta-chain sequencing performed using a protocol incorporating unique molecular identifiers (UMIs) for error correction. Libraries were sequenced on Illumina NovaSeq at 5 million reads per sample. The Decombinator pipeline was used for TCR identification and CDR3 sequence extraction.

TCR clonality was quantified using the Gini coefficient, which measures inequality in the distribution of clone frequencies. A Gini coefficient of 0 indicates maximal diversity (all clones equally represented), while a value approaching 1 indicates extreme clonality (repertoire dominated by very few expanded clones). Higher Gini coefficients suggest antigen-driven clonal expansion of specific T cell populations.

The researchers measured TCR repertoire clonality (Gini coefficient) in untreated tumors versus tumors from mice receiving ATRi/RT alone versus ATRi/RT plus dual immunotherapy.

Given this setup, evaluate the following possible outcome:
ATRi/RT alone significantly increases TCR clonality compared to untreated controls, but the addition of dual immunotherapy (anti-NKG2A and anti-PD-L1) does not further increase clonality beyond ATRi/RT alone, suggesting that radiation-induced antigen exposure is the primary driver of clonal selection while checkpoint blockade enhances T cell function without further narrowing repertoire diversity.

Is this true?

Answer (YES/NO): NO